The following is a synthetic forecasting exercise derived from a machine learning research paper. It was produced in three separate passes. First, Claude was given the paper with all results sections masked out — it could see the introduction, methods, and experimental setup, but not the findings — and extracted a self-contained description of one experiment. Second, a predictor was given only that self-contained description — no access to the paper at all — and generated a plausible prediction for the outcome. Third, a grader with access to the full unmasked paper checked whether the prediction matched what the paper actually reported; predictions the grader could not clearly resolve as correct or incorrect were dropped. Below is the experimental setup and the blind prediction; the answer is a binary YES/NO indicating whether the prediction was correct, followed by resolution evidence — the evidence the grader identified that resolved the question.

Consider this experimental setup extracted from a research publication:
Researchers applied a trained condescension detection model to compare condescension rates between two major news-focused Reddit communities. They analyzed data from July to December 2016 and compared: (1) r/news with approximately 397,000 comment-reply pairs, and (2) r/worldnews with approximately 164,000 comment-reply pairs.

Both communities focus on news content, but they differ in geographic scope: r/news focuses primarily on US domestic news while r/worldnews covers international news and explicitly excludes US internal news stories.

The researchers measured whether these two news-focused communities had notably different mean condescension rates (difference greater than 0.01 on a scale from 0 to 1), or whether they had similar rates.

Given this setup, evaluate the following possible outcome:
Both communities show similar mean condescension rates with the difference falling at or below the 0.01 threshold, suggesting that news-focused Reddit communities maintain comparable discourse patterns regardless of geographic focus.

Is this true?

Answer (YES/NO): YES